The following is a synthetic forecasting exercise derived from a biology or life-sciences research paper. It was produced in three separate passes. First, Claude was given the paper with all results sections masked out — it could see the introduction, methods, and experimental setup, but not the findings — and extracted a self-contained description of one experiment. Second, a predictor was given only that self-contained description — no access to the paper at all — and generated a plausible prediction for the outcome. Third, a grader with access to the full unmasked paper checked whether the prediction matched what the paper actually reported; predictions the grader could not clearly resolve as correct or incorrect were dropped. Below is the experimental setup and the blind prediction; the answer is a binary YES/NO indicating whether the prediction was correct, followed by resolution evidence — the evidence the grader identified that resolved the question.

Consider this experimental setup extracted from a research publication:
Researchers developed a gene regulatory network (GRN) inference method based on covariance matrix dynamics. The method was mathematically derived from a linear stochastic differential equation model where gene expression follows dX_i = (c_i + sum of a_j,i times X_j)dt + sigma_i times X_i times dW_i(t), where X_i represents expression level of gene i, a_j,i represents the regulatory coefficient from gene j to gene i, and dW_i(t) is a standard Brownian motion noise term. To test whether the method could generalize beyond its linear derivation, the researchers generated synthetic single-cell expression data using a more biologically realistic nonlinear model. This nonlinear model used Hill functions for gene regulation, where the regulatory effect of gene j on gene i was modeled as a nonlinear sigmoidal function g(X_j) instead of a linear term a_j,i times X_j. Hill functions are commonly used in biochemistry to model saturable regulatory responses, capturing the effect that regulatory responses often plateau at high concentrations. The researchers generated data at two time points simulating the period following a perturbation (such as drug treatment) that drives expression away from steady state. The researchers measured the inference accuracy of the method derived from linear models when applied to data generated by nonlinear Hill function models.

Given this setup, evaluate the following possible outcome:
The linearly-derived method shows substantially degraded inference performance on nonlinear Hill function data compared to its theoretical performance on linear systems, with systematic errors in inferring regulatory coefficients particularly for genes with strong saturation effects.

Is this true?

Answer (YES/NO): NO